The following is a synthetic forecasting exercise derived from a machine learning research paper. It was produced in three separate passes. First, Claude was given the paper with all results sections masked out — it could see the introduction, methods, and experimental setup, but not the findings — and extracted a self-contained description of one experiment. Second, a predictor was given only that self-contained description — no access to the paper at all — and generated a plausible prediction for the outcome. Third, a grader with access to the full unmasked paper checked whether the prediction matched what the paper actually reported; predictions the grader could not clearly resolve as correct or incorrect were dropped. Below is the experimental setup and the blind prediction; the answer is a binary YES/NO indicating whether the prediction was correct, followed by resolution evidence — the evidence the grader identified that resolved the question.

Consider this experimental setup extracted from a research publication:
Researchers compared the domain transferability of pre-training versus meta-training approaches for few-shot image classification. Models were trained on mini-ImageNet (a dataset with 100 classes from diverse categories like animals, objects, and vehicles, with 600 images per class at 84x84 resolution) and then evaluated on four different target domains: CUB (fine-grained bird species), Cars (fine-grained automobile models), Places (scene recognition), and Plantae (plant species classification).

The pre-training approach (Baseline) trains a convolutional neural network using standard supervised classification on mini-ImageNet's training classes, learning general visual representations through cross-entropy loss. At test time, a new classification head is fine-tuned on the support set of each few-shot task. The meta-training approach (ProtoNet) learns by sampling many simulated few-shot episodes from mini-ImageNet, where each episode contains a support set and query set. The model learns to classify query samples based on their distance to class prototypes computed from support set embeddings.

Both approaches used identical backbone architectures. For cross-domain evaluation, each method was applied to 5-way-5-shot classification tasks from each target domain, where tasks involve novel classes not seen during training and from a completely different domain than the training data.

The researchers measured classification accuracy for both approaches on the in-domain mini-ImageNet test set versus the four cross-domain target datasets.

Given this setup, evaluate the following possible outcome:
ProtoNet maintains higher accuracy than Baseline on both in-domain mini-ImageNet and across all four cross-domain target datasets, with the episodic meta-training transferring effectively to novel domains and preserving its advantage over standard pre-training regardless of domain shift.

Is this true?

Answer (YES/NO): NO